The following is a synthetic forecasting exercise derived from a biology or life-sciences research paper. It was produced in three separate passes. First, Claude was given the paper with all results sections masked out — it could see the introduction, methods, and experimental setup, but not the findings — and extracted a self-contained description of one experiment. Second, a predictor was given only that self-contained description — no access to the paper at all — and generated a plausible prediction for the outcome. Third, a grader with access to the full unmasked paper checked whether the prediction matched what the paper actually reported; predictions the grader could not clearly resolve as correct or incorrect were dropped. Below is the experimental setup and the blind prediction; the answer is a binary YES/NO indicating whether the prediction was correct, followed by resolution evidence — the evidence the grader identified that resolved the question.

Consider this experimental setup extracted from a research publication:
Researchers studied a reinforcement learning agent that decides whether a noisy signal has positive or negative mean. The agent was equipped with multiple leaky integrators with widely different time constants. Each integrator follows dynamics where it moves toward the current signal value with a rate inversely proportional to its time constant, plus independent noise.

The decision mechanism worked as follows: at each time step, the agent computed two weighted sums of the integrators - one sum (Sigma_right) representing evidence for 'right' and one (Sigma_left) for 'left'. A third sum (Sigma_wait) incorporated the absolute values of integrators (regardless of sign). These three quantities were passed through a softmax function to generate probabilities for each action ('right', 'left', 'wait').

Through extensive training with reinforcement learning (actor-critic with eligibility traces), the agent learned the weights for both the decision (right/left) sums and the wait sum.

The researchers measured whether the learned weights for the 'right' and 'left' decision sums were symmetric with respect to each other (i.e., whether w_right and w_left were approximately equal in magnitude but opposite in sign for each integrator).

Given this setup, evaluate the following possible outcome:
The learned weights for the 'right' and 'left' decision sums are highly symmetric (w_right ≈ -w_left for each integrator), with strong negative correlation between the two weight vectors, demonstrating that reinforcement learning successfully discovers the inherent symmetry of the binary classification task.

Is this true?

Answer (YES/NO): YES